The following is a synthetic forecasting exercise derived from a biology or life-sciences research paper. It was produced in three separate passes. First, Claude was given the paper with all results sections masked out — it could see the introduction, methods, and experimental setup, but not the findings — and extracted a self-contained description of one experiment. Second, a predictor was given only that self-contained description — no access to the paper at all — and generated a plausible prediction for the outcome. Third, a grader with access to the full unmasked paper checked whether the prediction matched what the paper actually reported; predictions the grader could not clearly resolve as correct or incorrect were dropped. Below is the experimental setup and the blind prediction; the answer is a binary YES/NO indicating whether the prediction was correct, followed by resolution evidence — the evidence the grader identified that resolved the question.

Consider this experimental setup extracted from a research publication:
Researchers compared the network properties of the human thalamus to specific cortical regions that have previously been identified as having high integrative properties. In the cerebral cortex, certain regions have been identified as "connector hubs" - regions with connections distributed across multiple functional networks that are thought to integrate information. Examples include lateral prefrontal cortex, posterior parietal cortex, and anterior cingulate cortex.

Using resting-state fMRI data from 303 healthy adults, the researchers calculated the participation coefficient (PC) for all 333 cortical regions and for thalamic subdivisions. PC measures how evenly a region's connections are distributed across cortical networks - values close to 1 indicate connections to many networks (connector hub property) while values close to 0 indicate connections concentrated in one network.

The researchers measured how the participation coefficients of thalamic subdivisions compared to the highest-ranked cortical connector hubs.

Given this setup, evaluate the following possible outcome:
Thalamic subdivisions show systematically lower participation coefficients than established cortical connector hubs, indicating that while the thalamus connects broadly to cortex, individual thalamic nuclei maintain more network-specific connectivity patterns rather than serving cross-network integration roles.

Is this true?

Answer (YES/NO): NO